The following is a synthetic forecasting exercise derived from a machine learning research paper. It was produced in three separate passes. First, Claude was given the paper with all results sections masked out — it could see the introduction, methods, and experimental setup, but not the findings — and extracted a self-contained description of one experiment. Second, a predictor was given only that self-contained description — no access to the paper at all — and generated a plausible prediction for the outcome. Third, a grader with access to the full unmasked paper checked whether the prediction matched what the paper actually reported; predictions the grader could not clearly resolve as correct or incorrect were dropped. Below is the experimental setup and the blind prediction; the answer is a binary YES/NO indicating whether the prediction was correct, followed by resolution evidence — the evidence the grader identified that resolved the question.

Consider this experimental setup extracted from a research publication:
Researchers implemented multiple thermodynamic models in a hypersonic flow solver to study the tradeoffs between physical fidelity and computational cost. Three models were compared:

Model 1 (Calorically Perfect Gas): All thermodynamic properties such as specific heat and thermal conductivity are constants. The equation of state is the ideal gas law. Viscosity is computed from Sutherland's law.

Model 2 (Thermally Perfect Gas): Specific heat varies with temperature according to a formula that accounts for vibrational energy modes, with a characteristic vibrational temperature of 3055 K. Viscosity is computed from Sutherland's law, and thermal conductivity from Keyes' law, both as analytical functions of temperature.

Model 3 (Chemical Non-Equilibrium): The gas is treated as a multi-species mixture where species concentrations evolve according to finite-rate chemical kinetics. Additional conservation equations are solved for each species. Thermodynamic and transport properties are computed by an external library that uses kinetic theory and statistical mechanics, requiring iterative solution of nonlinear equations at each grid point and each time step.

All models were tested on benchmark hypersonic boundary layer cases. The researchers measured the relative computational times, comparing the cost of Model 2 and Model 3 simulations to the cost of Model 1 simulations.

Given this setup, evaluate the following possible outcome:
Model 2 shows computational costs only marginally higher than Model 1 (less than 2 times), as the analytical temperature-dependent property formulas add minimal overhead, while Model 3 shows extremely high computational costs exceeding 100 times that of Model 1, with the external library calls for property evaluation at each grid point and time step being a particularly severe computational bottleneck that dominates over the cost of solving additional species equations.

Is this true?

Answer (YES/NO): NO